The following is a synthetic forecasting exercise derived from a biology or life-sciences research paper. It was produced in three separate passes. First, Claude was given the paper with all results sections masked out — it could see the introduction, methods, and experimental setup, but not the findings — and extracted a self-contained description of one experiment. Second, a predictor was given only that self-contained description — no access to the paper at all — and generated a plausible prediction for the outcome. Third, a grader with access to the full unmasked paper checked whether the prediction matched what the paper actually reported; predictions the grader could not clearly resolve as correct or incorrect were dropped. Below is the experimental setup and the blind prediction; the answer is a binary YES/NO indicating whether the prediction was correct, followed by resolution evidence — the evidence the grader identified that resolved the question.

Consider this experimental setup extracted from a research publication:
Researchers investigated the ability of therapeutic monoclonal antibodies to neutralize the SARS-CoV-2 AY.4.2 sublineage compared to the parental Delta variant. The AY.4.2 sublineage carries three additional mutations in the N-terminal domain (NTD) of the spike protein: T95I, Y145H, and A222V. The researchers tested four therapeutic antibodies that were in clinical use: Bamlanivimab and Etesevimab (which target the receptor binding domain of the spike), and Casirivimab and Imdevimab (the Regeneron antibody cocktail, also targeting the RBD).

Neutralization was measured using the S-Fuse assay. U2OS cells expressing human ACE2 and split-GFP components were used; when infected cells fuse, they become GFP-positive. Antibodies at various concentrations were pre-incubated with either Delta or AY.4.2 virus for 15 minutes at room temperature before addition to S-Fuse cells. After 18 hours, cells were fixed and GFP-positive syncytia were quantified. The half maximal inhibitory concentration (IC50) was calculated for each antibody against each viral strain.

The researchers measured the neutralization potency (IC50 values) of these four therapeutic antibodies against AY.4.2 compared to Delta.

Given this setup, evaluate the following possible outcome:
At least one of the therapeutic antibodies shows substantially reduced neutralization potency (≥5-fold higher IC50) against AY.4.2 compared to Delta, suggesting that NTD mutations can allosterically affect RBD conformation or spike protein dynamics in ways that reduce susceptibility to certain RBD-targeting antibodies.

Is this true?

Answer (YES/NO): NO